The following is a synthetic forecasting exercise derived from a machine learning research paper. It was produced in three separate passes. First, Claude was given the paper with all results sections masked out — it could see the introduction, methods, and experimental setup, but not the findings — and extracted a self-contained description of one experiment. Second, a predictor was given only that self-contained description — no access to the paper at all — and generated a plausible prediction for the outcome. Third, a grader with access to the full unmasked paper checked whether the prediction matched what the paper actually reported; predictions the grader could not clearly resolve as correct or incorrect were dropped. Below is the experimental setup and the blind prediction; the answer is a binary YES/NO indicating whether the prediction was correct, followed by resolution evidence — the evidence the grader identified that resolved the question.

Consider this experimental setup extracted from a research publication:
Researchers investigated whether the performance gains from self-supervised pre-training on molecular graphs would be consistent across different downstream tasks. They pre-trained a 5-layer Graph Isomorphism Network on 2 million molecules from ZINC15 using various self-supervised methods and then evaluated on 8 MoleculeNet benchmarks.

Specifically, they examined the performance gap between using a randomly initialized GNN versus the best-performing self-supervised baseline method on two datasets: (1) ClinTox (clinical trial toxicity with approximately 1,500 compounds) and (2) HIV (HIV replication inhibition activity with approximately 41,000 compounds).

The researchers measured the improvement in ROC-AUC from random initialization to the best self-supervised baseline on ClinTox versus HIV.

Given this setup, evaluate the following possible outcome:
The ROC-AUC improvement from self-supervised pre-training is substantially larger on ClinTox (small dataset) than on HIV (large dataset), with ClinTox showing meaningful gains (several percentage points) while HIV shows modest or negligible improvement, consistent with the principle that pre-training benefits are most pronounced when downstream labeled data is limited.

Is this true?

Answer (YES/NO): YES